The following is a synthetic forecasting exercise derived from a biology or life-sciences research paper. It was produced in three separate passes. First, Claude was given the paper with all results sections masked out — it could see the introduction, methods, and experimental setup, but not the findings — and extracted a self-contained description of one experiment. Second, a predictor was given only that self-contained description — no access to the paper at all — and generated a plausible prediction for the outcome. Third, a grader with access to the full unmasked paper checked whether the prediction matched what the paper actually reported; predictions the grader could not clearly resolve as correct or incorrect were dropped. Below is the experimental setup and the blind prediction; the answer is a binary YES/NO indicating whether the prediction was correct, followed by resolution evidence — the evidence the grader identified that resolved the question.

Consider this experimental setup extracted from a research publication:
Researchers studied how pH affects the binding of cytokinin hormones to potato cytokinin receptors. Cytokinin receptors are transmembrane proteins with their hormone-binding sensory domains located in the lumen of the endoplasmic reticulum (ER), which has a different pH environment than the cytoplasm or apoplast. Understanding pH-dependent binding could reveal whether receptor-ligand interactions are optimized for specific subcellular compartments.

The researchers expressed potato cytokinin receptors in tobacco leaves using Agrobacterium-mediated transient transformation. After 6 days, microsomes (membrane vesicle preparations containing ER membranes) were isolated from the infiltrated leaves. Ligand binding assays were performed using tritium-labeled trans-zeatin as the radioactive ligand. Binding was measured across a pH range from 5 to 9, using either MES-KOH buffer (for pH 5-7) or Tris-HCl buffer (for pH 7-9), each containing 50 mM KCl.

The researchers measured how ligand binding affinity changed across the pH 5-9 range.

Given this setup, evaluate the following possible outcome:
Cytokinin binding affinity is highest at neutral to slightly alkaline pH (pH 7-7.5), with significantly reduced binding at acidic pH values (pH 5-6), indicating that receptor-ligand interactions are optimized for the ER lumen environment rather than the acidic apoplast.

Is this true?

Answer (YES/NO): NO